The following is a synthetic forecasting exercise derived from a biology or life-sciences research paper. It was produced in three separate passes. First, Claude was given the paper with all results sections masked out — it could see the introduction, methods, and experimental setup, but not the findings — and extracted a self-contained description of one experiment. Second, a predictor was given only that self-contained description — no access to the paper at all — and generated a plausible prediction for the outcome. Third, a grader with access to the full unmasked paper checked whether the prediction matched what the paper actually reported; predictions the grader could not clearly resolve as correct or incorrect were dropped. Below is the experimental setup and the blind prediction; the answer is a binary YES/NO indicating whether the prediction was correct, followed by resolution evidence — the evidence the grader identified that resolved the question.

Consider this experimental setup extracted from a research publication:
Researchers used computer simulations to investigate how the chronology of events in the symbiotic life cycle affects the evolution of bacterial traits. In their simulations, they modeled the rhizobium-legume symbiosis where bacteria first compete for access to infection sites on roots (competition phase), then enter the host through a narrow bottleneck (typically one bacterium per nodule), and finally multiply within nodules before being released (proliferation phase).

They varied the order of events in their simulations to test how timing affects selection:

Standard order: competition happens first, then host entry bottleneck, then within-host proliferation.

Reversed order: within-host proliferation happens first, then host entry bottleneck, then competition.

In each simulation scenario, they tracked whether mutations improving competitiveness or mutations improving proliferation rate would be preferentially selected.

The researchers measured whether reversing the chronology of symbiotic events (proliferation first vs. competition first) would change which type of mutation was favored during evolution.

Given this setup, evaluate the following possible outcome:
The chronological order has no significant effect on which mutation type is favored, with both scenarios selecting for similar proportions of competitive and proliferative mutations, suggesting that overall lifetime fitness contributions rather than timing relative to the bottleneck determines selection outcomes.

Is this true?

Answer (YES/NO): NO